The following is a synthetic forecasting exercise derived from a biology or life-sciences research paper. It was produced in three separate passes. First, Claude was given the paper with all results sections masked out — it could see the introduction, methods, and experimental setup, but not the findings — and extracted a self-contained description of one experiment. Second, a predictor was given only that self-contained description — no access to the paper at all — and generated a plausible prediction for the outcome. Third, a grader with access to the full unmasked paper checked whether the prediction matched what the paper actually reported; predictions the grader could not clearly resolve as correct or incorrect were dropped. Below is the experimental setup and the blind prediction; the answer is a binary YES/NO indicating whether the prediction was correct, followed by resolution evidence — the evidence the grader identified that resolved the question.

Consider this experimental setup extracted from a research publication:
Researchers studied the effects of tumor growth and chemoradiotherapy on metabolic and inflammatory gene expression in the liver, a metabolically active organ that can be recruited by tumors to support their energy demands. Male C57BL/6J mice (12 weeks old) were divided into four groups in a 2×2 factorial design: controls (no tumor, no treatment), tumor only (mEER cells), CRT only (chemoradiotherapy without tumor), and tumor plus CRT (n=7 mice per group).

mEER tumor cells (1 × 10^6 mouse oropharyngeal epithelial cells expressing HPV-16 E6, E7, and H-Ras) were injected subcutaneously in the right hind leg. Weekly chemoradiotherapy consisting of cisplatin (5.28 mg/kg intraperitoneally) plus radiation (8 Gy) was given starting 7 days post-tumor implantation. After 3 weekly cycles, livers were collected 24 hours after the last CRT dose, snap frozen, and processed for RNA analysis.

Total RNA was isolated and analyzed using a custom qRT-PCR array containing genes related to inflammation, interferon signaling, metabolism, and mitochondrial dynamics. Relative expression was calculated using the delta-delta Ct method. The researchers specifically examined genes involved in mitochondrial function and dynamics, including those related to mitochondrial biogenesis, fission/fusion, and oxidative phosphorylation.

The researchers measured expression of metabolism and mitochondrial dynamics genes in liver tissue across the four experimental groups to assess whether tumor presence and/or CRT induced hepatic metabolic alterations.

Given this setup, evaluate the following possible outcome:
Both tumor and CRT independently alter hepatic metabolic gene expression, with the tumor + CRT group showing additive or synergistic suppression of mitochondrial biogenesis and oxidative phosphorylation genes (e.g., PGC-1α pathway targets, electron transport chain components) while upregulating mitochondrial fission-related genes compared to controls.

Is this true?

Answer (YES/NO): NO